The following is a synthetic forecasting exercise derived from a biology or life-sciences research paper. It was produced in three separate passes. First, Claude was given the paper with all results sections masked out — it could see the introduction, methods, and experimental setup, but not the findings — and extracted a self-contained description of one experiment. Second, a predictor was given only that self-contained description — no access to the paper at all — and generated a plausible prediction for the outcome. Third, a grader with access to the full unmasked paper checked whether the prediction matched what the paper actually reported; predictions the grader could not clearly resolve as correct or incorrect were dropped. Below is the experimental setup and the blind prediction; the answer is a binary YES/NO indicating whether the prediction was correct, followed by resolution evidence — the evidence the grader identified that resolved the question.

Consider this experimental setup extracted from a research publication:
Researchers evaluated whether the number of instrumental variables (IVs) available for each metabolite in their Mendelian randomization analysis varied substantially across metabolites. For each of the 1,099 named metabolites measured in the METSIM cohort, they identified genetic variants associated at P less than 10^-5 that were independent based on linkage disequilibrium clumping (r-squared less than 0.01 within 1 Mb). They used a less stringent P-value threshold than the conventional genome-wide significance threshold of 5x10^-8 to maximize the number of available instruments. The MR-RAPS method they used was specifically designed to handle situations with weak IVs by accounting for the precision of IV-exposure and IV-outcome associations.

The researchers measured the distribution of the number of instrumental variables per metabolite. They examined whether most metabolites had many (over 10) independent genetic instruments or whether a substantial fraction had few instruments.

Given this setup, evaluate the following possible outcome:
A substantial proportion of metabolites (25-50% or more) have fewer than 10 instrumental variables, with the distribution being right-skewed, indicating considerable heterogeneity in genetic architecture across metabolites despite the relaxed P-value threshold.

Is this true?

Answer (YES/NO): NO